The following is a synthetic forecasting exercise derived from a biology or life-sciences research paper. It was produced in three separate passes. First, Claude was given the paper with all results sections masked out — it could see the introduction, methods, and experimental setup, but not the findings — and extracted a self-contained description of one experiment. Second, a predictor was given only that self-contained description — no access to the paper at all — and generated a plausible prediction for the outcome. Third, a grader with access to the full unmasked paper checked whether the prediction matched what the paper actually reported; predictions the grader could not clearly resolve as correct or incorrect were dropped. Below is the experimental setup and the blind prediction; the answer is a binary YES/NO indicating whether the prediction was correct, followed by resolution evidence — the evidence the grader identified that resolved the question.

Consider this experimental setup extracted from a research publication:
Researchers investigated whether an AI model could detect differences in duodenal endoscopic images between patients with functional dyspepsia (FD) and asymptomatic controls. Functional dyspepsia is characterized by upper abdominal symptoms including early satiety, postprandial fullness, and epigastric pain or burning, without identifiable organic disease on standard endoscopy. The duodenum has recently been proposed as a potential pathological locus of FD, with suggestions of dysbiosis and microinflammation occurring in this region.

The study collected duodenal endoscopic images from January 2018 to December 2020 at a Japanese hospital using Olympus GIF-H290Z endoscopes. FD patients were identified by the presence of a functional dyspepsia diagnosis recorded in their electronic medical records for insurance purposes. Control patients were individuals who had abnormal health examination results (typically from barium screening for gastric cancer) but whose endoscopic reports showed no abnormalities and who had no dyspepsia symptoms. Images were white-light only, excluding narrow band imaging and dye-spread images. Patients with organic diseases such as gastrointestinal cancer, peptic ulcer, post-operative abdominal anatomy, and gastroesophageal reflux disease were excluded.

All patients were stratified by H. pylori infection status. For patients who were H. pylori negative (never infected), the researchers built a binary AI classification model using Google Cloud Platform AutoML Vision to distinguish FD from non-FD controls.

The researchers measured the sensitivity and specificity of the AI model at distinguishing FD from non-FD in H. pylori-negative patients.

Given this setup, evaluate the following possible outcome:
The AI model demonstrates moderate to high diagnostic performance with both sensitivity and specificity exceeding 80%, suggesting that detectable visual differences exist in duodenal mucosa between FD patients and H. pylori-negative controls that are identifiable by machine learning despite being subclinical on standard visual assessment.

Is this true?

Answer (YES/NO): NO